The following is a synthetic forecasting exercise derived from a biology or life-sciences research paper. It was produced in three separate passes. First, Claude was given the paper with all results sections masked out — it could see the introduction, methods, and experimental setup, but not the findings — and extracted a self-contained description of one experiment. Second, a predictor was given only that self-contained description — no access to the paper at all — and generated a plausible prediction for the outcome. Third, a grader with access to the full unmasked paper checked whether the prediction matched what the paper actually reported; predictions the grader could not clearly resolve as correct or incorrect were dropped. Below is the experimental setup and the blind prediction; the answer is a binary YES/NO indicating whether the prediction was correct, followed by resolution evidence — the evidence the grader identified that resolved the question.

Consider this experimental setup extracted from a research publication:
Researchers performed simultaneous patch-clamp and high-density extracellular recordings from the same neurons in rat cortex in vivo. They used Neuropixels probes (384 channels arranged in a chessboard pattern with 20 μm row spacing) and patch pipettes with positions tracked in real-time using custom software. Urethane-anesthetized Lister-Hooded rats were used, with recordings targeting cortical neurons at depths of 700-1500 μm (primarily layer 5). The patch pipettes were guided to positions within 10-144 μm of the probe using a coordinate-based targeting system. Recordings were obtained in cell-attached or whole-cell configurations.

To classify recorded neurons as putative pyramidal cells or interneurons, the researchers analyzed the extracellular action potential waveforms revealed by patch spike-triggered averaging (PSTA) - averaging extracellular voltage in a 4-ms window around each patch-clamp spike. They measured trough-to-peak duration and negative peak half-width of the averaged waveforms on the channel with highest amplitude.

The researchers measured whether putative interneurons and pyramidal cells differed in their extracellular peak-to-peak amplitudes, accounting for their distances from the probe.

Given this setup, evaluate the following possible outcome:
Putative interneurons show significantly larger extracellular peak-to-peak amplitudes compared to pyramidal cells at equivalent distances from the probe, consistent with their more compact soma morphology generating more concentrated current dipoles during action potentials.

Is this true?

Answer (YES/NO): NO